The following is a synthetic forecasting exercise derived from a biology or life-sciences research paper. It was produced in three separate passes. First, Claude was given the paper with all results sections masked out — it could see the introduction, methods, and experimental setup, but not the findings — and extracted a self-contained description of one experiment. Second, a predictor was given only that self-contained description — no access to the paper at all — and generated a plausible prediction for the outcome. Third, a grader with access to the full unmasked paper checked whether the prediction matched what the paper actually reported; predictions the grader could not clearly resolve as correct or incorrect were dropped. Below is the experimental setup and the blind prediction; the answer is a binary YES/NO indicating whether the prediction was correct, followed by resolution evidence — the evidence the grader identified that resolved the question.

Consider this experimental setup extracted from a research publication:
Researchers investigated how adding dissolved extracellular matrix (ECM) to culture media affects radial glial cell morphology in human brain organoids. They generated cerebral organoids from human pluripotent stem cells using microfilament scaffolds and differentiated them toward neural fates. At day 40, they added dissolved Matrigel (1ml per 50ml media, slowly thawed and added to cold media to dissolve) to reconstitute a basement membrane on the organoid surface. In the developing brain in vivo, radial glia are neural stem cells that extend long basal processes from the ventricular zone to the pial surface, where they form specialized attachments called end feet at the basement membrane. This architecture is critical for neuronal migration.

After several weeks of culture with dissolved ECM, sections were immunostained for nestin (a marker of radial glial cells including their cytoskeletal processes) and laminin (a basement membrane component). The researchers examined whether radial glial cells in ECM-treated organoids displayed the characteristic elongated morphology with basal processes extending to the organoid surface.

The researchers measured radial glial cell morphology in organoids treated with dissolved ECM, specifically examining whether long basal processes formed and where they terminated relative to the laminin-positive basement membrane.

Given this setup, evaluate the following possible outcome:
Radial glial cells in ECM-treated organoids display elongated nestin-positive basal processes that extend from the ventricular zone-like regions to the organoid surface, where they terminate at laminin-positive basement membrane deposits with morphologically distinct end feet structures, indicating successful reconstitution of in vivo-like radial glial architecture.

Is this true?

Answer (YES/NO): YES